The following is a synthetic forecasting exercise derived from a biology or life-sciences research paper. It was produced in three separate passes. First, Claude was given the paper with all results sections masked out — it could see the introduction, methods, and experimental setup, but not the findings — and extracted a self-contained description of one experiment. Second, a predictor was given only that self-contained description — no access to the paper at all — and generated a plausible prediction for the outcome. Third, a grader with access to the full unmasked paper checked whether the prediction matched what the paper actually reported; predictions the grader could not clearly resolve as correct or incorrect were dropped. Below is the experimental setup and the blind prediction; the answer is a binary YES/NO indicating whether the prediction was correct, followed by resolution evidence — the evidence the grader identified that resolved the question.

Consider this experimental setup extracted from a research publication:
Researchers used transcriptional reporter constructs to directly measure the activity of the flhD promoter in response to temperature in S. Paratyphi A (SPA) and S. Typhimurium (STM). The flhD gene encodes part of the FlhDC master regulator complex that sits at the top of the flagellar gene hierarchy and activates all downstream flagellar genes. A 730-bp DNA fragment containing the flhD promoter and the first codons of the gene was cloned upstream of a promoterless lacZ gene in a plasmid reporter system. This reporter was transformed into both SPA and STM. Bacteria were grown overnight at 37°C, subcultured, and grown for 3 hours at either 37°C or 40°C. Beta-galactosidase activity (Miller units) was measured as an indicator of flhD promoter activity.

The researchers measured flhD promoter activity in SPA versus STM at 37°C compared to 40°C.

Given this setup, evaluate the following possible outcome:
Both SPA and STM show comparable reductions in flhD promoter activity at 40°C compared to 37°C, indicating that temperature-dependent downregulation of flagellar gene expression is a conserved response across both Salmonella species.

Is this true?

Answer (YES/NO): NO